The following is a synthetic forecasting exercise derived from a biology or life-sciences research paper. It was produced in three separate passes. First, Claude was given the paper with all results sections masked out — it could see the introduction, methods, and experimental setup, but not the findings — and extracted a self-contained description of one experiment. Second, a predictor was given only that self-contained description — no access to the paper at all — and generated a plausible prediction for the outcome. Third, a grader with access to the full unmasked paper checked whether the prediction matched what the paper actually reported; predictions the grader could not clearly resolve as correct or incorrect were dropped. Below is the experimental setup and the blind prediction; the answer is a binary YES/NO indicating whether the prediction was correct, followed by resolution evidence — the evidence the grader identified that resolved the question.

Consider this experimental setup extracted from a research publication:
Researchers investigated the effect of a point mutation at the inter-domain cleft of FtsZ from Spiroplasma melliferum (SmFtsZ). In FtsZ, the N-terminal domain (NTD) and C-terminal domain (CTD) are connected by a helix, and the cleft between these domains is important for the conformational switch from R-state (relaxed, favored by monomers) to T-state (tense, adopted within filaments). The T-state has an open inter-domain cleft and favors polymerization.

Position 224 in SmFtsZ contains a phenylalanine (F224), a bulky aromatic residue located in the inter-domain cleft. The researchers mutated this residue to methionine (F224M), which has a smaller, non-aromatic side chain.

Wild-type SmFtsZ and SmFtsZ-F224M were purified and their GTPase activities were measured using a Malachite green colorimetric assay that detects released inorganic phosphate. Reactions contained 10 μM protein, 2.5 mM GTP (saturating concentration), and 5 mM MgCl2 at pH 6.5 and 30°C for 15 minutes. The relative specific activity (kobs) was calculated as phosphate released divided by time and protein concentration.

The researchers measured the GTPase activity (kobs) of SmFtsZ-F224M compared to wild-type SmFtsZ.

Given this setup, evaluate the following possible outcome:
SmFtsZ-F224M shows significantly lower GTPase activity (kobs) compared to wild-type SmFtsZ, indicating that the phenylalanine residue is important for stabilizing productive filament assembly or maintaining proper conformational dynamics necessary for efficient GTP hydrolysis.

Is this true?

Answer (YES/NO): NO